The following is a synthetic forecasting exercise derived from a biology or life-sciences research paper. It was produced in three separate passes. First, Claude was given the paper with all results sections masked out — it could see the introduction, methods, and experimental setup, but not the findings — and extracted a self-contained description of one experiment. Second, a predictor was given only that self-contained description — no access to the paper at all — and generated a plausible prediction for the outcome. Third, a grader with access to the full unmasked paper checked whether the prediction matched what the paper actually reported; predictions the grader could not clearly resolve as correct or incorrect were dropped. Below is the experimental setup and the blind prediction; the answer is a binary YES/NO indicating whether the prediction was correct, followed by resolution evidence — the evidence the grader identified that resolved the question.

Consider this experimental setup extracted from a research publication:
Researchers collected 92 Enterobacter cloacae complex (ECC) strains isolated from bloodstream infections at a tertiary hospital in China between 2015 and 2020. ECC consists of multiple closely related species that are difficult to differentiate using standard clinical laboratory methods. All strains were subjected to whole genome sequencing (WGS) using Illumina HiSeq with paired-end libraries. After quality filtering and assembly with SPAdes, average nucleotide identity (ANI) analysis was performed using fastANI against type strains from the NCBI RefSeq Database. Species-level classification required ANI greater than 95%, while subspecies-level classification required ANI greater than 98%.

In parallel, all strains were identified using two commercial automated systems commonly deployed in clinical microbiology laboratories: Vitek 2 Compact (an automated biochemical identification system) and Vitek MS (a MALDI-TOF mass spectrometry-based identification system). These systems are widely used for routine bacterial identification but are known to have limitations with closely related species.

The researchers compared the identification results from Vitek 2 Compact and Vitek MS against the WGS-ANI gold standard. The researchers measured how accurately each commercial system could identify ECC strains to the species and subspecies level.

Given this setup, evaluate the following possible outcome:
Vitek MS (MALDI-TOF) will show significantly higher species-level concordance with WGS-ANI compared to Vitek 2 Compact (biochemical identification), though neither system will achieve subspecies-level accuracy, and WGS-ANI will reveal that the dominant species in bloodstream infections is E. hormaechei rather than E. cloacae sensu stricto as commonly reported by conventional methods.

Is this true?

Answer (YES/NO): NO